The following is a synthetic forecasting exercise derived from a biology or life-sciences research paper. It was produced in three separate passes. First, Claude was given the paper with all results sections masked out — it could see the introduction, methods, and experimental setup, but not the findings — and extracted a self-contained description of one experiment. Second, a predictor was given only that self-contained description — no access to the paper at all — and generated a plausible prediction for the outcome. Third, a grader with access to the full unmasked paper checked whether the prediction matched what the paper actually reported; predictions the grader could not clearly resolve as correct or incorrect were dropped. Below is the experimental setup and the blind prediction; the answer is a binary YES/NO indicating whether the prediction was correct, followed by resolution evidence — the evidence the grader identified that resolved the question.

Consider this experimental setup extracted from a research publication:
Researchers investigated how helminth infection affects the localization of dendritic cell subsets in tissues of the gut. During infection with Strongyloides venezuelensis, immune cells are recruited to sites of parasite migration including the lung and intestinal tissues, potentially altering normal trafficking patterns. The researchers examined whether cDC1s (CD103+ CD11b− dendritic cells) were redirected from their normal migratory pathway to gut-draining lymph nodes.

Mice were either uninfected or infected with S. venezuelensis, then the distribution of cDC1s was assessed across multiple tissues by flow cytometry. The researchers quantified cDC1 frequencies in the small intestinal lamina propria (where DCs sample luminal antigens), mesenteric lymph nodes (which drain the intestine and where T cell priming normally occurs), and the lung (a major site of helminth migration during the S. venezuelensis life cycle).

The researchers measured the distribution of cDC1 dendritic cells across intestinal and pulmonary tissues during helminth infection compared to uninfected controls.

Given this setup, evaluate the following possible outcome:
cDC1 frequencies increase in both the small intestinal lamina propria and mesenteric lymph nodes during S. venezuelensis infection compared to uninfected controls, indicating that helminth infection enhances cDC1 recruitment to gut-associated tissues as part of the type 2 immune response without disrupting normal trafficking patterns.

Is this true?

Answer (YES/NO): NO